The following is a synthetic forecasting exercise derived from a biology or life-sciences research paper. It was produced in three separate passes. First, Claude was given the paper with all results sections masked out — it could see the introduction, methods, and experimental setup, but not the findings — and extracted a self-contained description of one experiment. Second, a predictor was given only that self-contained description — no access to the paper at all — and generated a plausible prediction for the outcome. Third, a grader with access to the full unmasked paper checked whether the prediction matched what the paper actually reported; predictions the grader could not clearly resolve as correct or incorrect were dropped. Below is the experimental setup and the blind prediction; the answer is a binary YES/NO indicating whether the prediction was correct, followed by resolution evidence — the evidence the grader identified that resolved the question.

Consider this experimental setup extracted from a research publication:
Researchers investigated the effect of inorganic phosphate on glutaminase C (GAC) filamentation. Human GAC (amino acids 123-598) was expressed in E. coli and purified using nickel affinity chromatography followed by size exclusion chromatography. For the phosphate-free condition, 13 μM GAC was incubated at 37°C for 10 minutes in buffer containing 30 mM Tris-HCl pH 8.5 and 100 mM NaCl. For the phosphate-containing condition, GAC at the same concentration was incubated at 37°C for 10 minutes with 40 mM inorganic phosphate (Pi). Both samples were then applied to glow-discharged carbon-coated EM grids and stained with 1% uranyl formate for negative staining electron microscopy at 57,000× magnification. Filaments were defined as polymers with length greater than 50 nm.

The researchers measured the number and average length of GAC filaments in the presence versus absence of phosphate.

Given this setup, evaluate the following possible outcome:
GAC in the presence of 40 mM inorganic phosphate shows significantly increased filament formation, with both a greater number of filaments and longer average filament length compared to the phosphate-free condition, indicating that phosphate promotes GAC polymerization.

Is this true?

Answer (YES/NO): YES